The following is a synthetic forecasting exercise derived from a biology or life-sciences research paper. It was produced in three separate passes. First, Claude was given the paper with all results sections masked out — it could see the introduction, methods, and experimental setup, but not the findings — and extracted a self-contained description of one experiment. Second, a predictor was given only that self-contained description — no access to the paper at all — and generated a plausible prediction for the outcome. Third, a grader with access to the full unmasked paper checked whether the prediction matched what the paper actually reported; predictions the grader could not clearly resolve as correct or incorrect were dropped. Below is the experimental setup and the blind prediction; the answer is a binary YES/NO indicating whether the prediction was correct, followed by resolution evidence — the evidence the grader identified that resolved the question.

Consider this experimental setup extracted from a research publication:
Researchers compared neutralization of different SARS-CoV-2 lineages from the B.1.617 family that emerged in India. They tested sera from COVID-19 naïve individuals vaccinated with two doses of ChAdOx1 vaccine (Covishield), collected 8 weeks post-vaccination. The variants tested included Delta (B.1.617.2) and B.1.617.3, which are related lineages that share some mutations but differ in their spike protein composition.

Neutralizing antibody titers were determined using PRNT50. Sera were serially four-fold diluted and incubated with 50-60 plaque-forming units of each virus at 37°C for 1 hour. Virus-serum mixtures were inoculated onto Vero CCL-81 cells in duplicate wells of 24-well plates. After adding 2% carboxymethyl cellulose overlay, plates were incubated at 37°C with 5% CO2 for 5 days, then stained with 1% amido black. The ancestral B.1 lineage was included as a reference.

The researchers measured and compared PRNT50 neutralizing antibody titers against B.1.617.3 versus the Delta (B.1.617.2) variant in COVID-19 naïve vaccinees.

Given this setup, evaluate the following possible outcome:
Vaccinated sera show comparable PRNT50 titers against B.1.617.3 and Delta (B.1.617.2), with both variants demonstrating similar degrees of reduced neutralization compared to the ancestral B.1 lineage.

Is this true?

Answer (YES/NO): NO